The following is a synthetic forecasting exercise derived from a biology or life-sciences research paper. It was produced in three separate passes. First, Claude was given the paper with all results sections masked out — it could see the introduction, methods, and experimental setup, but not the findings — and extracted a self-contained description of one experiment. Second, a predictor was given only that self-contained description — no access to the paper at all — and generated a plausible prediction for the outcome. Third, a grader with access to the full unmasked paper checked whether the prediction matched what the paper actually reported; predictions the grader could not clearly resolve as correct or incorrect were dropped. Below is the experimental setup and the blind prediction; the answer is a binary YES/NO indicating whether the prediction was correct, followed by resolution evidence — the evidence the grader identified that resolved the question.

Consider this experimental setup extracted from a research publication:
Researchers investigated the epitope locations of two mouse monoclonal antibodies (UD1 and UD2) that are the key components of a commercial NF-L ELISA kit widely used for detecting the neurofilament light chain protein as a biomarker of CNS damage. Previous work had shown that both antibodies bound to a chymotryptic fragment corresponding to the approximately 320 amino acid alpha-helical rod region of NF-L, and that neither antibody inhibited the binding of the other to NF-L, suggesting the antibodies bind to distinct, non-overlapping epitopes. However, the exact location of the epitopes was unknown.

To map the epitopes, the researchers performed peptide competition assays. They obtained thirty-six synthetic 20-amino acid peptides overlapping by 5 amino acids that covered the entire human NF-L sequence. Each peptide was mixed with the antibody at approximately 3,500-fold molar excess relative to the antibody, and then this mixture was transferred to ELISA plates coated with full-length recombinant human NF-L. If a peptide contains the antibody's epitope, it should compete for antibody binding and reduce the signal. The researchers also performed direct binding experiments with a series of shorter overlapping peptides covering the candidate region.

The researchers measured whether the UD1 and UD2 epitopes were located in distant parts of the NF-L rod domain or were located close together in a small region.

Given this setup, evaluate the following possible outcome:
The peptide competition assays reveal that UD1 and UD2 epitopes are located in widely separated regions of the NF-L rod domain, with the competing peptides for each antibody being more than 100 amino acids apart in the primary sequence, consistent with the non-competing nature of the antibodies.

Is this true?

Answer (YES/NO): NO